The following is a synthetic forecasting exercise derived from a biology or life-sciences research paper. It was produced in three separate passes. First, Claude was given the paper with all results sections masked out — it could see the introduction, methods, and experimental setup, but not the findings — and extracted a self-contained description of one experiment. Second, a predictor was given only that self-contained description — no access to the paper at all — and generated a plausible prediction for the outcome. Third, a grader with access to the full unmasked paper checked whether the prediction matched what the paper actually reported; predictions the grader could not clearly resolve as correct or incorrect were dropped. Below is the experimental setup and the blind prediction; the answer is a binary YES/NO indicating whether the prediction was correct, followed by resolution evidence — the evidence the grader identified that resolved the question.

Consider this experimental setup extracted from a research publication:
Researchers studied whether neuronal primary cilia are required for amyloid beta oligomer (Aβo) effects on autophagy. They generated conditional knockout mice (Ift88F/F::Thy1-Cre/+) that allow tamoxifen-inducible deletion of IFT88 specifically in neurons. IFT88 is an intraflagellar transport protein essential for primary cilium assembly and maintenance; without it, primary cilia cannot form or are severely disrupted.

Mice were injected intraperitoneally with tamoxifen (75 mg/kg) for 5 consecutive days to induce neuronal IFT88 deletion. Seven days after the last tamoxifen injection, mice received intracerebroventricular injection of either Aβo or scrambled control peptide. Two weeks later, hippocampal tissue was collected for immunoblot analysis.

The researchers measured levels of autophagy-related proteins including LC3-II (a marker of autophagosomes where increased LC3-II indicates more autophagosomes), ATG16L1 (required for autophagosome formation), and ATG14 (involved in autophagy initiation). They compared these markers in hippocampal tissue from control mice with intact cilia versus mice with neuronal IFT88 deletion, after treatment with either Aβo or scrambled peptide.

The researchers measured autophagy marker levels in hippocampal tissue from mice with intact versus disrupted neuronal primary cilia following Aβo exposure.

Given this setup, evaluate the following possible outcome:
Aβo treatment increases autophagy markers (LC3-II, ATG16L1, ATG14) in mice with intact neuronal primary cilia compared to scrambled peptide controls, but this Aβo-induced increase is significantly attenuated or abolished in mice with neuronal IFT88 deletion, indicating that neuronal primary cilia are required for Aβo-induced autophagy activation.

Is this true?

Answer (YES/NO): NO